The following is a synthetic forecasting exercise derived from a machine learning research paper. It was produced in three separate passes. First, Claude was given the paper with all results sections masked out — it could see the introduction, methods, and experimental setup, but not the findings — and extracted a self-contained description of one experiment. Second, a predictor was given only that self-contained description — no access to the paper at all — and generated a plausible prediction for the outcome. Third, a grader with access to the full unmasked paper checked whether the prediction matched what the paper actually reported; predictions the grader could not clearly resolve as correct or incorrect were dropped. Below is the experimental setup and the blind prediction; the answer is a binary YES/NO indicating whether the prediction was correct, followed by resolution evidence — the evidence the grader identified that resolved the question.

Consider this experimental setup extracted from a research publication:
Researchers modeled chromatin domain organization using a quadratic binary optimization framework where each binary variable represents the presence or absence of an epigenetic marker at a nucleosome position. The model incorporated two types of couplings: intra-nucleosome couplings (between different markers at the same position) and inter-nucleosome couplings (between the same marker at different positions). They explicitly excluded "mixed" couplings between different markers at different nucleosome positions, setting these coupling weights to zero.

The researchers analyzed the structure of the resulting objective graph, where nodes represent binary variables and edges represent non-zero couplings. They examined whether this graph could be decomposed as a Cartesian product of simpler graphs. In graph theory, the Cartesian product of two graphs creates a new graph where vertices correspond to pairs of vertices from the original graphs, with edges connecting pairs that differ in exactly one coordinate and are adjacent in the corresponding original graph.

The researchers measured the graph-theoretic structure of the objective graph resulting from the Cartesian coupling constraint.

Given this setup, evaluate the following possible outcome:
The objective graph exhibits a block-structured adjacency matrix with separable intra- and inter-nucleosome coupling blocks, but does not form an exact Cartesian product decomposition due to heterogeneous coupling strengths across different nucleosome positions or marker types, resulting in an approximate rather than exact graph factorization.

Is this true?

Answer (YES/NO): NO